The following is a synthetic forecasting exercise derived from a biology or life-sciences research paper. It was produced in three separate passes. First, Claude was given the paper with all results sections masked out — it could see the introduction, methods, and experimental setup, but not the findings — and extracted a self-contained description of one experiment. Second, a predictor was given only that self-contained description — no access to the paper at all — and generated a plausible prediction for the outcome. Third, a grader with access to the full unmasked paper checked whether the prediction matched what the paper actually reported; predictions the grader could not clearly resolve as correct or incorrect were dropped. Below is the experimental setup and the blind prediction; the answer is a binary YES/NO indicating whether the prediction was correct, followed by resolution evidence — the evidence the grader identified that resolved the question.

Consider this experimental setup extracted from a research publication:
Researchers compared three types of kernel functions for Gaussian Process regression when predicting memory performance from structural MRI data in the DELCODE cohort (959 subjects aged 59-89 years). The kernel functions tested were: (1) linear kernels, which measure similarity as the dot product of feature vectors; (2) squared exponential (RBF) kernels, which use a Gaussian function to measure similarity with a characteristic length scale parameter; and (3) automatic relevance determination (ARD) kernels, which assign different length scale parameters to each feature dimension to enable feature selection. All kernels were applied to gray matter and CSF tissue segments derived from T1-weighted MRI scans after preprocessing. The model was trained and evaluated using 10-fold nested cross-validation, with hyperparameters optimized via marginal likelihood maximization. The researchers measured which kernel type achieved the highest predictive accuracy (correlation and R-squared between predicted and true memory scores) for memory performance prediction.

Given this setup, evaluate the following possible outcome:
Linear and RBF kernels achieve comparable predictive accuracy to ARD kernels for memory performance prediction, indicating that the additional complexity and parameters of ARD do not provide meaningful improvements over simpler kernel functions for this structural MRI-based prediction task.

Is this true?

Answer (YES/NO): NO